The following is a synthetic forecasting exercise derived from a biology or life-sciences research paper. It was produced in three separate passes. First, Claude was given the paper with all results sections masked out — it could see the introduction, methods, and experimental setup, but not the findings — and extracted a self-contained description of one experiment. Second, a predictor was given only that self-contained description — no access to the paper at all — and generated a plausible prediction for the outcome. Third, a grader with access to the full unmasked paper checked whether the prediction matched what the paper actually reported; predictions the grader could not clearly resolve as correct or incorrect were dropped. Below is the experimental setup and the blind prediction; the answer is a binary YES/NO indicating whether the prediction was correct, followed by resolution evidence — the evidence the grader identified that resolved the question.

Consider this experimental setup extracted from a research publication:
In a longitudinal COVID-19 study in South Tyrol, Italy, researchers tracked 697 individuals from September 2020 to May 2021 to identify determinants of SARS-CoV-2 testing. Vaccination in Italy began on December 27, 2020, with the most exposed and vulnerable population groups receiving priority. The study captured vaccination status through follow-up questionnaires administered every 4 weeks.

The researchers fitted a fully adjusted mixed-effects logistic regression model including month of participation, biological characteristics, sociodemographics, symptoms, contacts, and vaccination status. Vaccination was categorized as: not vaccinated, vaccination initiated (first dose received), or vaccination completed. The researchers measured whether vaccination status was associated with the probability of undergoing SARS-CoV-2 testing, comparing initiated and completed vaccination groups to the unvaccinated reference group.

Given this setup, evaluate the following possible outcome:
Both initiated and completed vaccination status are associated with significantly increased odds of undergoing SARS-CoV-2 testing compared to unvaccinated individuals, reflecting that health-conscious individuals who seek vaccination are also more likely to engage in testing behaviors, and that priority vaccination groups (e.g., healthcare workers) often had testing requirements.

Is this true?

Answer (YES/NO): YES